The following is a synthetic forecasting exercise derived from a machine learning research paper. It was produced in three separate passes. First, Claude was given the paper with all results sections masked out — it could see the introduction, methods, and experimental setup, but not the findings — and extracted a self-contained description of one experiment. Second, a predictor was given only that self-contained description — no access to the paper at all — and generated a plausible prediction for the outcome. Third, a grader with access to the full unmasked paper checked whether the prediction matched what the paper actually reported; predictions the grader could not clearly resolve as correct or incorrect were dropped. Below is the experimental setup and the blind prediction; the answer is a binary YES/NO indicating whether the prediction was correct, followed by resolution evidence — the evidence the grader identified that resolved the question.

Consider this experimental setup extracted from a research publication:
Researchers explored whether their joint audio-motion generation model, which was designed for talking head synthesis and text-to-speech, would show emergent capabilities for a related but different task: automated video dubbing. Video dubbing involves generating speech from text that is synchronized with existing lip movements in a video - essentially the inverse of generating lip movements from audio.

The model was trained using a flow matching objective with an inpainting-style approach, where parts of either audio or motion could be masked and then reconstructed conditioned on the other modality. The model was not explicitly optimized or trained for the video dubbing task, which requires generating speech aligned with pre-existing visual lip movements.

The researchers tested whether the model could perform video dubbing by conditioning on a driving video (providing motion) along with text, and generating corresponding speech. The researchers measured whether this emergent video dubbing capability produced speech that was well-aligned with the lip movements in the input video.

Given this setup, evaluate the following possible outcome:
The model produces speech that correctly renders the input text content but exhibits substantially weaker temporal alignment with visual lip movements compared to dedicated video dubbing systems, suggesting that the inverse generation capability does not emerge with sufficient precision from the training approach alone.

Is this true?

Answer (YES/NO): NO